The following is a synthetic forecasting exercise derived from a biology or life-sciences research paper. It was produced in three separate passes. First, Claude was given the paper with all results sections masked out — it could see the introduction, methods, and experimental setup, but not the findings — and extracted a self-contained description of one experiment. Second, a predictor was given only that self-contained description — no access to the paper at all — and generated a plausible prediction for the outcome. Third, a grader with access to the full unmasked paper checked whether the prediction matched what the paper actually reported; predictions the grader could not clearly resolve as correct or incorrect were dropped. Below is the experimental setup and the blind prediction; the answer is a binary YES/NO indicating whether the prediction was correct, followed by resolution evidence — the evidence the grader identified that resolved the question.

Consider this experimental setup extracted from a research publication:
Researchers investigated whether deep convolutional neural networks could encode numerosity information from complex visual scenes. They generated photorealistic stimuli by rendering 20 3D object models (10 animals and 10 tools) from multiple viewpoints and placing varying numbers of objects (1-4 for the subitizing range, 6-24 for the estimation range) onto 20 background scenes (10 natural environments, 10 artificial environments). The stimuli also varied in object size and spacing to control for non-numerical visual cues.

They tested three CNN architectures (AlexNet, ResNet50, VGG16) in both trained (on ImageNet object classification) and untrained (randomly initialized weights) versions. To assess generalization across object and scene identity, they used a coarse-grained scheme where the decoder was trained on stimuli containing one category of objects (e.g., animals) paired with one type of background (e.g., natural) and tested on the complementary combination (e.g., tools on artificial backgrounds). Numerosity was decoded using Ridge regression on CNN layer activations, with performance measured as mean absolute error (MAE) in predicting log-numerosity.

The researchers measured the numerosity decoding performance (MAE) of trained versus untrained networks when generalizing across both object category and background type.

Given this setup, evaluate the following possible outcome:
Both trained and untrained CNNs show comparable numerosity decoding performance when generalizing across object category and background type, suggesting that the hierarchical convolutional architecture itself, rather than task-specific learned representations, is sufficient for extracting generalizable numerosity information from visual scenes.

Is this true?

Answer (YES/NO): NO